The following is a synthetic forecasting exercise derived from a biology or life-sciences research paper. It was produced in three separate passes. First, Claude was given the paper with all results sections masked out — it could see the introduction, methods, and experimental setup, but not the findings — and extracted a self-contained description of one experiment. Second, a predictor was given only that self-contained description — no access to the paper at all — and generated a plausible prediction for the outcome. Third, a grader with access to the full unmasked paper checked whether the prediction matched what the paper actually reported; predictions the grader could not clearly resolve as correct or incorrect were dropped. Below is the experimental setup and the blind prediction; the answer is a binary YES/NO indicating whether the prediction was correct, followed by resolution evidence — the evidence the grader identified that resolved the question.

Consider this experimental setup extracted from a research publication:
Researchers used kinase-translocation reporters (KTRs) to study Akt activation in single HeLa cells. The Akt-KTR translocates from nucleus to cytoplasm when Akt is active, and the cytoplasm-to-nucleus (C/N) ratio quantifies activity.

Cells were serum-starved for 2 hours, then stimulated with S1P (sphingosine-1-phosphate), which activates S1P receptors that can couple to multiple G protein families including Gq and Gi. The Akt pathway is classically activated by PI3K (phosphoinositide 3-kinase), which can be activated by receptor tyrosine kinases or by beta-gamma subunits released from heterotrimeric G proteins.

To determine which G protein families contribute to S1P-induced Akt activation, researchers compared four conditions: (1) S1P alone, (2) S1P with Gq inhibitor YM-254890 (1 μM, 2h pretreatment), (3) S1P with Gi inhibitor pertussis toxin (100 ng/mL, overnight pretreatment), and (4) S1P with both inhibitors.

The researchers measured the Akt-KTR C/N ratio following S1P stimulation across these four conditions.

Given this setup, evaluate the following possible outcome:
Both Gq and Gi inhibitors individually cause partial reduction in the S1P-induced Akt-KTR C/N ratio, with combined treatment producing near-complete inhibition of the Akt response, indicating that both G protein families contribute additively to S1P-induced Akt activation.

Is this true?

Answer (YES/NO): NO